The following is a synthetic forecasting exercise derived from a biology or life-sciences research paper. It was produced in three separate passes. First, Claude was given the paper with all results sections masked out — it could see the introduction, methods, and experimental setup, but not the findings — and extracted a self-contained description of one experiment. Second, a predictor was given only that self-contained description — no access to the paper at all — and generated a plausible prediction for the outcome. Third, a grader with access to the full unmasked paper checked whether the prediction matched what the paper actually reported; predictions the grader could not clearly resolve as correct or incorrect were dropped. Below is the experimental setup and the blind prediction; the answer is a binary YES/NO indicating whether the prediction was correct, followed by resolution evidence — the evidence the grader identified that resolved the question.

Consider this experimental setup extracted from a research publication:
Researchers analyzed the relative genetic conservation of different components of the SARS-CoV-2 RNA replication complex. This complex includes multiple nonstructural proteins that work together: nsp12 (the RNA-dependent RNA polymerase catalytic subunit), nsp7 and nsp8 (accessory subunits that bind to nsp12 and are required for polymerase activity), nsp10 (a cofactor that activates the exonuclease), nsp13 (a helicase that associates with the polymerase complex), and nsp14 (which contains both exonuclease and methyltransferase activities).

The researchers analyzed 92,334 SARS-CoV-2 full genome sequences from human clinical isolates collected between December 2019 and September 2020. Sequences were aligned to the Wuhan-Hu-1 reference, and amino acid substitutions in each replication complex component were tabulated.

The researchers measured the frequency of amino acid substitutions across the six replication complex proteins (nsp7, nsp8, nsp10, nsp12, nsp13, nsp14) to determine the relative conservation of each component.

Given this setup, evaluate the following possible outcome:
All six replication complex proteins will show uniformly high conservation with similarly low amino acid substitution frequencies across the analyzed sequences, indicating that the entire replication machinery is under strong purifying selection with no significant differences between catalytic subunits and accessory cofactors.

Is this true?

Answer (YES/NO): NO